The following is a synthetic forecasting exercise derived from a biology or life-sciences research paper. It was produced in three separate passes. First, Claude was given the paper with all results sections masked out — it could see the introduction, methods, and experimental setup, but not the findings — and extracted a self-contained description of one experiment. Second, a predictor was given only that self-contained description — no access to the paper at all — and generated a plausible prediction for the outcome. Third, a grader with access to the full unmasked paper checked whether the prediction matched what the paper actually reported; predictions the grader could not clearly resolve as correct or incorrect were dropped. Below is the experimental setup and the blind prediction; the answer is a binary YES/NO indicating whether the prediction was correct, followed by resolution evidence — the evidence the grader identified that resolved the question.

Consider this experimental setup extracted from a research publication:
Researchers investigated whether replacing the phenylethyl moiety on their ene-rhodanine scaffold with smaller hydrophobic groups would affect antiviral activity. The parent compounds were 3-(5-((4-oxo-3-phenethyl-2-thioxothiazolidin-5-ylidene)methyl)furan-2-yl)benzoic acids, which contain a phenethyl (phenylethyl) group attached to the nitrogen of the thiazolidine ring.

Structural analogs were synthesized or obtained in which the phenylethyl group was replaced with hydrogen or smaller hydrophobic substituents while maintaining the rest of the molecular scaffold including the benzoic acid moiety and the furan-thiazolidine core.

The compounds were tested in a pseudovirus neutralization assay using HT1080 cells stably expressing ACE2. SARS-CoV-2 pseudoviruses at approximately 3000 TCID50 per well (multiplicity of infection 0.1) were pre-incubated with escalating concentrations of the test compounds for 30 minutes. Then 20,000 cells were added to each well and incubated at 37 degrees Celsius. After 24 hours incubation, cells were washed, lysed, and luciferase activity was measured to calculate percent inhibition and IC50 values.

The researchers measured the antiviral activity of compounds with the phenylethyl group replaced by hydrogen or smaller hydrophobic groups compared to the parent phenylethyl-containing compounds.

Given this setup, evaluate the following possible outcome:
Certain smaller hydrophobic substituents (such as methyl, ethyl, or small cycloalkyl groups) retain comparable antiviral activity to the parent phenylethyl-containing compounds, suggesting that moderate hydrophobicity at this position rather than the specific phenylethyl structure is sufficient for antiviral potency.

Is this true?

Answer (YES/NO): NO